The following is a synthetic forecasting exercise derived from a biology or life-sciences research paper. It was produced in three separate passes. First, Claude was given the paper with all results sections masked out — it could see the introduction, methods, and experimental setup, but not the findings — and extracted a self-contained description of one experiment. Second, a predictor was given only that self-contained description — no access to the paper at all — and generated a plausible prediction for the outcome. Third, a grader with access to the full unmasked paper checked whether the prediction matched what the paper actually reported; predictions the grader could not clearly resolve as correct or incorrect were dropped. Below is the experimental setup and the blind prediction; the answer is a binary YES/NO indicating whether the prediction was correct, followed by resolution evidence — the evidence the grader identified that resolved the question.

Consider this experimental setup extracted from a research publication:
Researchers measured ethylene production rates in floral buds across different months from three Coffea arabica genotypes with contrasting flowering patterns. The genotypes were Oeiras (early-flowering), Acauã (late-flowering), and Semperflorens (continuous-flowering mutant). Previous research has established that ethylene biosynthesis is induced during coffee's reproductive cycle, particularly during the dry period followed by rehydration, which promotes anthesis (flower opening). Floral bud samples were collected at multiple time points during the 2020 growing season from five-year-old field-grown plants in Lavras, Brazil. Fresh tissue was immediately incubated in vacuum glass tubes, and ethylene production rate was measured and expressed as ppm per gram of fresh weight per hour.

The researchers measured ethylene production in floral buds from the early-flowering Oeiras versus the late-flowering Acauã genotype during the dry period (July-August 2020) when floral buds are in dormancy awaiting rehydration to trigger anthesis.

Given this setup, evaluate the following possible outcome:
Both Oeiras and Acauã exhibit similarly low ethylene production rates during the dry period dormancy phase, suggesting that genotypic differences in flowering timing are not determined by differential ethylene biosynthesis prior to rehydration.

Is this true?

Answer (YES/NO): NO